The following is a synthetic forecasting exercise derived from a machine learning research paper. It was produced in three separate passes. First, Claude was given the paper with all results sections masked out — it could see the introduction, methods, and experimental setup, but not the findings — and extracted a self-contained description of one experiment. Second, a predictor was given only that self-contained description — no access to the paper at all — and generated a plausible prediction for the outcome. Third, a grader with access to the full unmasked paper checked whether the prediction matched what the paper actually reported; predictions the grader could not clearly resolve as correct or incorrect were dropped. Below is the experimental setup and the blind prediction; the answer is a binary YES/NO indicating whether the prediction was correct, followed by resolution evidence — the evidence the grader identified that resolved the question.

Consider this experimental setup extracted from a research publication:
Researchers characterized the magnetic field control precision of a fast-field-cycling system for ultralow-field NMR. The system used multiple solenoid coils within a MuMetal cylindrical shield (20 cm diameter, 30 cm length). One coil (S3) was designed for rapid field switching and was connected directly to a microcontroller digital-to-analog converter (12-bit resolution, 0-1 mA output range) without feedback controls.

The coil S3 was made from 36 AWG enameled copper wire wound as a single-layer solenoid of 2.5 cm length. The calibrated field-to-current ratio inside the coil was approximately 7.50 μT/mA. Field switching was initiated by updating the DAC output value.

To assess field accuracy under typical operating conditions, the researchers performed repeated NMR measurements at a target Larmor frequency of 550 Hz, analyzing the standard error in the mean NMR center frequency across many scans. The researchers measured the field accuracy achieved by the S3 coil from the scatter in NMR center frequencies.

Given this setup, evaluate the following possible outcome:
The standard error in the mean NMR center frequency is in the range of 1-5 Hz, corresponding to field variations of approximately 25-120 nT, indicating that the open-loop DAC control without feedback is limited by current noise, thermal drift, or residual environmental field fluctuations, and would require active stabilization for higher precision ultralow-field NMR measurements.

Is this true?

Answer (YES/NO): NO